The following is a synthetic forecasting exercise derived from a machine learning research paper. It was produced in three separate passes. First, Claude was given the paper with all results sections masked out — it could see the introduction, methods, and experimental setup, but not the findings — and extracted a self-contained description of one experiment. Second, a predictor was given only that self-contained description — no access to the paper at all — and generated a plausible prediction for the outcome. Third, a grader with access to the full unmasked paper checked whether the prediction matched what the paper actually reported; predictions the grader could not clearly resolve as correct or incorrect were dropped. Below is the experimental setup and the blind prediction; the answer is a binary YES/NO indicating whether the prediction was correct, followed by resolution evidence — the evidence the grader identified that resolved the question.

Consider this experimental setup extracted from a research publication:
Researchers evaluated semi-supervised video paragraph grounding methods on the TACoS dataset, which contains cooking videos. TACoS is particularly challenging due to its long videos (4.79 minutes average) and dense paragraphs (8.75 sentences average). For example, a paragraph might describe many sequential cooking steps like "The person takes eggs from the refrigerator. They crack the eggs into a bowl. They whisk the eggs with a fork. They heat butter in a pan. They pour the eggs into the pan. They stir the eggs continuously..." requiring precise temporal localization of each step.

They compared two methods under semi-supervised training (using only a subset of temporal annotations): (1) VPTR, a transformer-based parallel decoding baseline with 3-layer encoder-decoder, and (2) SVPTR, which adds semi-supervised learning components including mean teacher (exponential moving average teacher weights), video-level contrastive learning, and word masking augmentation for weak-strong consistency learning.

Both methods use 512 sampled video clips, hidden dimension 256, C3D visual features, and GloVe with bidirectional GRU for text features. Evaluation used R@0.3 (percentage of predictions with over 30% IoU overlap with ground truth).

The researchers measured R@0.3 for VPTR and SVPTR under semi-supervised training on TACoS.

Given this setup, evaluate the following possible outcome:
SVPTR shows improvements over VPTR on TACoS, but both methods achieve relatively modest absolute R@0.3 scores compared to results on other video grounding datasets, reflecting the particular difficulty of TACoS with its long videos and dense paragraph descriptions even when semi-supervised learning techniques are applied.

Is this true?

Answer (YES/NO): NO